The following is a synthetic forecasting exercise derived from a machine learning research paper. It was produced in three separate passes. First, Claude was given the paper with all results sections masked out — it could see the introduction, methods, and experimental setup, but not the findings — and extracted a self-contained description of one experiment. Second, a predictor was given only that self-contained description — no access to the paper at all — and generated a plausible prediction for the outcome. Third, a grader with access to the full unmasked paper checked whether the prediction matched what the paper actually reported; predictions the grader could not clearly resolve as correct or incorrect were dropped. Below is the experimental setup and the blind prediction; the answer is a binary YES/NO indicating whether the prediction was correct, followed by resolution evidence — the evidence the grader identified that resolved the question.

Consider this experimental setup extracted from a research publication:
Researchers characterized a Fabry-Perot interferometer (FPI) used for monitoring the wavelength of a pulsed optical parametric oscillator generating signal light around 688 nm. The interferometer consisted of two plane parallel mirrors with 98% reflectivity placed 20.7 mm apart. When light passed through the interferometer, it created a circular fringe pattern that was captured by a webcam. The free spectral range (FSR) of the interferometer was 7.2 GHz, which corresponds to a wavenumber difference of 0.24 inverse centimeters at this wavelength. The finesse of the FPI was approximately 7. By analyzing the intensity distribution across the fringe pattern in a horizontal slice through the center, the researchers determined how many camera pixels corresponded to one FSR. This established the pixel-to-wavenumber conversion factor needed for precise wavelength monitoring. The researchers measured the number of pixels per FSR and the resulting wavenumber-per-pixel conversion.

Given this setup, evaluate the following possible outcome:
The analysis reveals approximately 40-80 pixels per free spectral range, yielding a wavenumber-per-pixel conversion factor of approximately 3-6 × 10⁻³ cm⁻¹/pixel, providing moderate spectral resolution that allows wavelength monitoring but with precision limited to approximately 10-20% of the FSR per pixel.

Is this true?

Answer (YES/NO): YES